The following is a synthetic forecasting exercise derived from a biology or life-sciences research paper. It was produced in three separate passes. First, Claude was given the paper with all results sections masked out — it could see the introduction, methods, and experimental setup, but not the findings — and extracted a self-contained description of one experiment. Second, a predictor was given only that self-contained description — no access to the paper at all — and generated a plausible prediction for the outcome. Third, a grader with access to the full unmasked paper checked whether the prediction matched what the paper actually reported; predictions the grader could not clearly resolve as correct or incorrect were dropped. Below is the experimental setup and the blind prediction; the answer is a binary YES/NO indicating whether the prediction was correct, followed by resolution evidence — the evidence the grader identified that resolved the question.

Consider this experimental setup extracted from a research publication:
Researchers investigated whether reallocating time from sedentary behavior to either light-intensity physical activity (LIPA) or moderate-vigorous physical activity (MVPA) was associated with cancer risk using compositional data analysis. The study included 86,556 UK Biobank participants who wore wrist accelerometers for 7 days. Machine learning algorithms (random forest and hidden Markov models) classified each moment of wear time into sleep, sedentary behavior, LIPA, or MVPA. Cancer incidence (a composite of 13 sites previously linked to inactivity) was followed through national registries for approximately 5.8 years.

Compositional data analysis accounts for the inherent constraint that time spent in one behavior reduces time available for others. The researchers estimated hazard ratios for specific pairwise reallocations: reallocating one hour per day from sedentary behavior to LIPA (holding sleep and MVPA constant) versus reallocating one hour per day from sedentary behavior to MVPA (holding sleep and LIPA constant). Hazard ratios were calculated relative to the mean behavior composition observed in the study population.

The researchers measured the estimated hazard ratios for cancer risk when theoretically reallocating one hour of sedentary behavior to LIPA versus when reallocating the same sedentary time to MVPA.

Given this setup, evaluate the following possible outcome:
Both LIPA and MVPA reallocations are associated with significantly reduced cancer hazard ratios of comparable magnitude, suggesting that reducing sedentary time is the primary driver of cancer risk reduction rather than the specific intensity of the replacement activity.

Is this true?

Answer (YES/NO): YES